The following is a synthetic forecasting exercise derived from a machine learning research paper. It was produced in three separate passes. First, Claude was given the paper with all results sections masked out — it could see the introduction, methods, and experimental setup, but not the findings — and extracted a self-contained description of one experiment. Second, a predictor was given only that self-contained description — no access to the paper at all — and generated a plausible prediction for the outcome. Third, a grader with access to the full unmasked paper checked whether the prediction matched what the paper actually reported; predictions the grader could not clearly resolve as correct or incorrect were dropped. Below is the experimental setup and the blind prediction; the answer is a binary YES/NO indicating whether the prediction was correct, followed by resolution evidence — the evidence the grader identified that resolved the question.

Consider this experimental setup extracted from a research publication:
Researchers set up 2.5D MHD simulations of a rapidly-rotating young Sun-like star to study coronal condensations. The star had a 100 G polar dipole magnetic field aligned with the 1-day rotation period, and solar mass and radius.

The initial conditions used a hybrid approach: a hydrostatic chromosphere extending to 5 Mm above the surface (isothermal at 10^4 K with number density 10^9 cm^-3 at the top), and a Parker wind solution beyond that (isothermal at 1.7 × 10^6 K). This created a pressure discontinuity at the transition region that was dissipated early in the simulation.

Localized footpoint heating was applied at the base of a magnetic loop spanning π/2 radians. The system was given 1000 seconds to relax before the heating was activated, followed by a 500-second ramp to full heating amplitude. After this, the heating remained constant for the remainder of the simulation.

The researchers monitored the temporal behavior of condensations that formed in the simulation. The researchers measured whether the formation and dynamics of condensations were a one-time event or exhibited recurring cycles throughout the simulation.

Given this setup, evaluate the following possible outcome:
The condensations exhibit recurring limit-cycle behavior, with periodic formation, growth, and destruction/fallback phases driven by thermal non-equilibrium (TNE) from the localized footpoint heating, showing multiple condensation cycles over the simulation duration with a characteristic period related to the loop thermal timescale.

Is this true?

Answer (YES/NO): YES